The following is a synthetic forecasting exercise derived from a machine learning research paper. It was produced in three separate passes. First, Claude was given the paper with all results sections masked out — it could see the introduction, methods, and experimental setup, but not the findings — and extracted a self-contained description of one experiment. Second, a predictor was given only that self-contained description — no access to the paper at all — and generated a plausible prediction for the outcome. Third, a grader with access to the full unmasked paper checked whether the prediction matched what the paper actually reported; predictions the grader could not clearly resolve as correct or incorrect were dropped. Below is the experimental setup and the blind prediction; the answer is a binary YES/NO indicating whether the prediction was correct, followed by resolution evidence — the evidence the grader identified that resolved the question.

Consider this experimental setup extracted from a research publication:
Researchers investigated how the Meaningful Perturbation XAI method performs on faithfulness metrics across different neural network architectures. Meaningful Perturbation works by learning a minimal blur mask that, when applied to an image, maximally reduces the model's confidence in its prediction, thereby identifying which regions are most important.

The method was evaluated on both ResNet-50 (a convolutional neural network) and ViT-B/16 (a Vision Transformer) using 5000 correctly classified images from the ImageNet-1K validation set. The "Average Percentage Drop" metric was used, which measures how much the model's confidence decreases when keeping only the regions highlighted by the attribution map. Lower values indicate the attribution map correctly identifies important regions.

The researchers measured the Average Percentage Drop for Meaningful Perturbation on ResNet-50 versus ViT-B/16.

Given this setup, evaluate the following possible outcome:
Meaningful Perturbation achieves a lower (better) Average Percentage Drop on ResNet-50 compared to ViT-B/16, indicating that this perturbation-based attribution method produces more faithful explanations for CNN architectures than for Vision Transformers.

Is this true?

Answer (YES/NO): NO